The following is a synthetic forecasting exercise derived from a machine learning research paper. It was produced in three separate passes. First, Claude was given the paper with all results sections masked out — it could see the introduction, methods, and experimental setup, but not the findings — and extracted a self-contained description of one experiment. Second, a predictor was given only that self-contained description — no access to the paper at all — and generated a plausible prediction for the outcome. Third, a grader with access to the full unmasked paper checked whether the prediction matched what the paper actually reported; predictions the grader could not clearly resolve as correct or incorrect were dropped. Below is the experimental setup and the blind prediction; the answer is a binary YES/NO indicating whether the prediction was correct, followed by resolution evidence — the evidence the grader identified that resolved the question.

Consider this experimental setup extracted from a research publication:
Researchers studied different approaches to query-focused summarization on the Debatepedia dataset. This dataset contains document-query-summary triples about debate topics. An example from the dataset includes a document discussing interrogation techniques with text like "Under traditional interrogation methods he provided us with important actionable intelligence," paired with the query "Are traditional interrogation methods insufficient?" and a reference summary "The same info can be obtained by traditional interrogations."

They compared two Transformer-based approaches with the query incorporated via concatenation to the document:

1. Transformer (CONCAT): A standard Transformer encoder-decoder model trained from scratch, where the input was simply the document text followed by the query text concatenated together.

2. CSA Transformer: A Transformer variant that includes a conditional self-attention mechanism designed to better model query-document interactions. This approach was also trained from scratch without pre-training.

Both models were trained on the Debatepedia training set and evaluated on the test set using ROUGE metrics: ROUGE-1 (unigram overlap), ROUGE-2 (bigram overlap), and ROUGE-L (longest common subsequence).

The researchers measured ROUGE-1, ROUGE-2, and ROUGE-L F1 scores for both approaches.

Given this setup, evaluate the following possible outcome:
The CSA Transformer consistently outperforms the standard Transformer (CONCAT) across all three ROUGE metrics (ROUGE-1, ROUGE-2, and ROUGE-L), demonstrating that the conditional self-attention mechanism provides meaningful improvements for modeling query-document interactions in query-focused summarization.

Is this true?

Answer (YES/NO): YES